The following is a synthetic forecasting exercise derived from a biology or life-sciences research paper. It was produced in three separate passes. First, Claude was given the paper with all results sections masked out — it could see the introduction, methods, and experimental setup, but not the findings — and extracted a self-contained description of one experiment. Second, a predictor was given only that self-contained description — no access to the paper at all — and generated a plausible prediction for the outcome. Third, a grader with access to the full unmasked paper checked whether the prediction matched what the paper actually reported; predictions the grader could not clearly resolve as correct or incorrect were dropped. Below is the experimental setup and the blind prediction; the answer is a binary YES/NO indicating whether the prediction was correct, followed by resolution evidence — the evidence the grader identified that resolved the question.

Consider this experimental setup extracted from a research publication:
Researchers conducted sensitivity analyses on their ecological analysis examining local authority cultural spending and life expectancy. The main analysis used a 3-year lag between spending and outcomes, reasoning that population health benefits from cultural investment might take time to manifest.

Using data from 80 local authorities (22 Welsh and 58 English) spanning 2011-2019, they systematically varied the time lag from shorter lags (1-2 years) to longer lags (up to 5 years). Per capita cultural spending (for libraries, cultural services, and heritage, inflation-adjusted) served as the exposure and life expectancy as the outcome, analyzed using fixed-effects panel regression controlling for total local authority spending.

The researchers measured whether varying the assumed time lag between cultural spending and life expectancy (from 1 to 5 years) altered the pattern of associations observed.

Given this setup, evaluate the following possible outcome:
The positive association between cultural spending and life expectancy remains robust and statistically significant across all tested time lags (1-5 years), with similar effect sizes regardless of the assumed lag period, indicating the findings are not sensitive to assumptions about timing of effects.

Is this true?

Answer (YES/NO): NO